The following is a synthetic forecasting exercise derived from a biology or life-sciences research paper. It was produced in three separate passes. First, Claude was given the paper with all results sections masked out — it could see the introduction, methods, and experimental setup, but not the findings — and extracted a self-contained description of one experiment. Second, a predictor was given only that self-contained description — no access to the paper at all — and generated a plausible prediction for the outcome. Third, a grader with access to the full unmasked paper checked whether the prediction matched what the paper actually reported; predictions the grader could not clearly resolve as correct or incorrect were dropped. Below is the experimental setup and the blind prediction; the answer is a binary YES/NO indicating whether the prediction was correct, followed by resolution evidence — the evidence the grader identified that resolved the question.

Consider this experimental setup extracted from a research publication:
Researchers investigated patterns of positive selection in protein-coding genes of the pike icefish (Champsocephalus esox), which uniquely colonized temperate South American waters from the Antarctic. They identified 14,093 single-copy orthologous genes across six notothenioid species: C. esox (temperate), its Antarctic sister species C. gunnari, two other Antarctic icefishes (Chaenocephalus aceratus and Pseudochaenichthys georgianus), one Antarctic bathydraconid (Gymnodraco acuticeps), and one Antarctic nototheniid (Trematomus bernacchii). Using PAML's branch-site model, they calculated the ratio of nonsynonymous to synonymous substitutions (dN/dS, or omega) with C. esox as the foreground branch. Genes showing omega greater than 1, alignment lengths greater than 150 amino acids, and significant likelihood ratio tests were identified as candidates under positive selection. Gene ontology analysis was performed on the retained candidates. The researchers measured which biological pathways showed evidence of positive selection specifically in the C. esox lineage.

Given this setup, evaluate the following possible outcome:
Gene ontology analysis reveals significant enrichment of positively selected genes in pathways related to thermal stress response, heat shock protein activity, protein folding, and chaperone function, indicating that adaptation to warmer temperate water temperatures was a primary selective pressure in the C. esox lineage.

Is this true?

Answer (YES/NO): NO